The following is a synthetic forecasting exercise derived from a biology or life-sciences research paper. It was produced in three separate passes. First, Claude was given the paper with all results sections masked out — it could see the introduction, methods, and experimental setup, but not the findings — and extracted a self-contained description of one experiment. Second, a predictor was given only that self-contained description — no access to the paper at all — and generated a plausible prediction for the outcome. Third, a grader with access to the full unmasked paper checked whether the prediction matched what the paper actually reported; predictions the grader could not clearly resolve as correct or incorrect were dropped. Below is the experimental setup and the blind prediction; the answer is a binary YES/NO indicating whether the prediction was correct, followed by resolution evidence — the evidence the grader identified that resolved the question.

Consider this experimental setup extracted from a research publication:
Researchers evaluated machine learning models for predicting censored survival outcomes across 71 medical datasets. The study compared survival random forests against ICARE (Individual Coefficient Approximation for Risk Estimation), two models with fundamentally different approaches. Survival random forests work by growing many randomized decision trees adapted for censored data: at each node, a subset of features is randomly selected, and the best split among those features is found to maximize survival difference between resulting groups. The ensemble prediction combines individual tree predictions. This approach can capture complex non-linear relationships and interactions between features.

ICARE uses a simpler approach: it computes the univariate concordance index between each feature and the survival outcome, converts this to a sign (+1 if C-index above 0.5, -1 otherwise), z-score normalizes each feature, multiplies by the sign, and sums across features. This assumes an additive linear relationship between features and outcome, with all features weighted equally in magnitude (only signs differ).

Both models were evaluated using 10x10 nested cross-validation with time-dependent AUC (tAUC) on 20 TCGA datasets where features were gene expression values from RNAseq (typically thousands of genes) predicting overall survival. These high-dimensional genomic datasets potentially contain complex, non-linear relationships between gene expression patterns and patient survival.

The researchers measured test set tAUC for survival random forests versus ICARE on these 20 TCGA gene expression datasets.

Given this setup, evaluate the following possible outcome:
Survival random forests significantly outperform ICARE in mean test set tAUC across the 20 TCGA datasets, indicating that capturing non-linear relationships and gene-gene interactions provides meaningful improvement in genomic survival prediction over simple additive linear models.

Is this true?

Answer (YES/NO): NO